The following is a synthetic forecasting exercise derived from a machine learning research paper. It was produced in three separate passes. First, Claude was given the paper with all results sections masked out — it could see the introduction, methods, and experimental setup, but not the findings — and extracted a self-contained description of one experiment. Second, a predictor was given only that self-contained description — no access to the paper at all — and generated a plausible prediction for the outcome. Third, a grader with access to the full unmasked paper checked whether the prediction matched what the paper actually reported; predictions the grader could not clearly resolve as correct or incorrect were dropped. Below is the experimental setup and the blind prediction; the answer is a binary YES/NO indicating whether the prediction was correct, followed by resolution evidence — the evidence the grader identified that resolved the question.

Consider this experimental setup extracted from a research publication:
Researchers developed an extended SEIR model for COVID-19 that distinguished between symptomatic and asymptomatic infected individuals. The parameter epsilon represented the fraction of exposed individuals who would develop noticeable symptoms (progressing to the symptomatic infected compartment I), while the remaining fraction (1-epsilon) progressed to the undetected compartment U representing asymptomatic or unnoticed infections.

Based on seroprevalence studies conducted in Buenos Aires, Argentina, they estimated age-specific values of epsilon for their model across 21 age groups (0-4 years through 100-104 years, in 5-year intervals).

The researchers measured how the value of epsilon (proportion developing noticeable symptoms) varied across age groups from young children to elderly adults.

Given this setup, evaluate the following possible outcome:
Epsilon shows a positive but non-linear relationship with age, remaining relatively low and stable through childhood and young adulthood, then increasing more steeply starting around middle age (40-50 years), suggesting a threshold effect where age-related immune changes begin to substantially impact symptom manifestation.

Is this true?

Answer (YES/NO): NO